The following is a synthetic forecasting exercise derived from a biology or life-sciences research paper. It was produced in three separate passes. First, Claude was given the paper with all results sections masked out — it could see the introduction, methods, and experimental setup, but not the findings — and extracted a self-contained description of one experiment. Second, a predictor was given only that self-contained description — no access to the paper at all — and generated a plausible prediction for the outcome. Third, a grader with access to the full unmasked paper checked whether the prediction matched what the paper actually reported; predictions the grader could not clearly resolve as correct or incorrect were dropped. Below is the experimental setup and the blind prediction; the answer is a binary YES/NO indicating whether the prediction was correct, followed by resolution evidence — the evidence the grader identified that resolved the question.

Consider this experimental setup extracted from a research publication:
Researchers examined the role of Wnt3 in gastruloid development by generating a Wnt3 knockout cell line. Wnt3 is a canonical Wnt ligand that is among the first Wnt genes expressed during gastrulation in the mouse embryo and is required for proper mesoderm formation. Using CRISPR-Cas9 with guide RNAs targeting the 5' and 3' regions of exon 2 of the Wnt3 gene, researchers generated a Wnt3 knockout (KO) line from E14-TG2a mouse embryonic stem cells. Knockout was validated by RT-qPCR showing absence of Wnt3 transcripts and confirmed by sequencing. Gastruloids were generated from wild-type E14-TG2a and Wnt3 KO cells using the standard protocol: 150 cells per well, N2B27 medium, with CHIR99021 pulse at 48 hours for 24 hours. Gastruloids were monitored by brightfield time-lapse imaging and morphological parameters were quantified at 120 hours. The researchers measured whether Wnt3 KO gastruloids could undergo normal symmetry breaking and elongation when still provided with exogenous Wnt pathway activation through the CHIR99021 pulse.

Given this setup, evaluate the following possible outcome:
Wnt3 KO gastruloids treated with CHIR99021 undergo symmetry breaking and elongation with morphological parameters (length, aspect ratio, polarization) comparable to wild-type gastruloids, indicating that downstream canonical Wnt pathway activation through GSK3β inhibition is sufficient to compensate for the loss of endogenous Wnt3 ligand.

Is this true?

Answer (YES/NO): YES